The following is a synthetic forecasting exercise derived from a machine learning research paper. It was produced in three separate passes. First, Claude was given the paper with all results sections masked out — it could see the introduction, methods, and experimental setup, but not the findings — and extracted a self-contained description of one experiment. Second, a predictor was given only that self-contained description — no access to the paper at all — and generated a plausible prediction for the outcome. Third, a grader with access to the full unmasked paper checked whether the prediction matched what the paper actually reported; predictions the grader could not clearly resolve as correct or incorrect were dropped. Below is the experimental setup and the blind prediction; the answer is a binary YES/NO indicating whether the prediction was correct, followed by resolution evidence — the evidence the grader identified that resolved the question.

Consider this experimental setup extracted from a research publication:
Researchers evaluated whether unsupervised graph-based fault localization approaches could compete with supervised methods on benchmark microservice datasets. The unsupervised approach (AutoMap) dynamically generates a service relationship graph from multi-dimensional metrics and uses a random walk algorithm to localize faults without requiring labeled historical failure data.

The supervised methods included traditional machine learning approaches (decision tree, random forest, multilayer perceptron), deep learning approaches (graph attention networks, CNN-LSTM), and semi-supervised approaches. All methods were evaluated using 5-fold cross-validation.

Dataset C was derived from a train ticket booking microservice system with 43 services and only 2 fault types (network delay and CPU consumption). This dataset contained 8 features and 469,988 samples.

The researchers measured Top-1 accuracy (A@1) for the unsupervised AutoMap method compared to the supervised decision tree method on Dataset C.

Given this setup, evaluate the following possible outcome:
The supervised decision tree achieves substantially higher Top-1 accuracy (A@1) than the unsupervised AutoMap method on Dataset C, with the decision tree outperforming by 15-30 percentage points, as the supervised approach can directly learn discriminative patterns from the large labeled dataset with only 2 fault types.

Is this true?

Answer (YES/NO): YES